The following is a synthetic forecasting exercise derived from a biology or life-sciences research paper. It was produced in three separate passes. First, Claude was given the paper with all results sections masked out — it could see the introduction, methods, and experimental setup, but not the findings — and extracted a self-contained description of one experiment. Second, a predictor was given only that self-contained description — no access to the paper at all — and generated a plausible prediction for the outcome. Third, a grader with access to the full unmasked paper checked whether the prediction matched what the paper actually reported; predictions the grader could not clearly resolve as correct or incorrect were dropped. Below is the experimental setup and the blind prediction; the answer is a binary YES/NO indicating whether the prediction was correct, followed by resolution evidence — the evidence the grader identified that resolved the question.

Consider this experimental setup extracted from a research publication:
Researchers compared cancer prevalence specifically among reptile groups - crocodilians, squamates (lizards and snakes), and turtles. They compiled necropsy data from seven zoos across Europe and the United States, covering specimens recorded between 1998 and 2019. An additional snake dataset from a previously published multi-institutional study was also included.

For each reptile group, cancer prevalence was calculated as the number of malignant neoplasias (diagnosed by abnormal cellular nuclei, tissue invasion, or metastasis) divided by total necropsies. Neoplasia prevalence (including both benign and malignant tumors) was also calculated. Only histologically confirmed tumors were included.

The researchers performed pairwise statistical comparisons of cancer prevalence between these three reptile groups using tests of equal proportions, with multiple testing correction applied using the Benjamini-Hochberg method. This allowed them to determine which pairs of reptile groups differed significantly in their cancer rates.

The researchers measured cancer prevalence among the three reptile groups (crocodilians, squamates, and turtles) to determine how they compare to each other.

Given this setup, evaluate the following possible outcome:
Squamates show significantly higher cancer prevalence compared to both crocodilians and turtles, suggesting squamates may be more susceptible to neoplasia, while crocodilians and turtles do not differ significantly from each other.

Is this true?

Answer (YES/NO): NO